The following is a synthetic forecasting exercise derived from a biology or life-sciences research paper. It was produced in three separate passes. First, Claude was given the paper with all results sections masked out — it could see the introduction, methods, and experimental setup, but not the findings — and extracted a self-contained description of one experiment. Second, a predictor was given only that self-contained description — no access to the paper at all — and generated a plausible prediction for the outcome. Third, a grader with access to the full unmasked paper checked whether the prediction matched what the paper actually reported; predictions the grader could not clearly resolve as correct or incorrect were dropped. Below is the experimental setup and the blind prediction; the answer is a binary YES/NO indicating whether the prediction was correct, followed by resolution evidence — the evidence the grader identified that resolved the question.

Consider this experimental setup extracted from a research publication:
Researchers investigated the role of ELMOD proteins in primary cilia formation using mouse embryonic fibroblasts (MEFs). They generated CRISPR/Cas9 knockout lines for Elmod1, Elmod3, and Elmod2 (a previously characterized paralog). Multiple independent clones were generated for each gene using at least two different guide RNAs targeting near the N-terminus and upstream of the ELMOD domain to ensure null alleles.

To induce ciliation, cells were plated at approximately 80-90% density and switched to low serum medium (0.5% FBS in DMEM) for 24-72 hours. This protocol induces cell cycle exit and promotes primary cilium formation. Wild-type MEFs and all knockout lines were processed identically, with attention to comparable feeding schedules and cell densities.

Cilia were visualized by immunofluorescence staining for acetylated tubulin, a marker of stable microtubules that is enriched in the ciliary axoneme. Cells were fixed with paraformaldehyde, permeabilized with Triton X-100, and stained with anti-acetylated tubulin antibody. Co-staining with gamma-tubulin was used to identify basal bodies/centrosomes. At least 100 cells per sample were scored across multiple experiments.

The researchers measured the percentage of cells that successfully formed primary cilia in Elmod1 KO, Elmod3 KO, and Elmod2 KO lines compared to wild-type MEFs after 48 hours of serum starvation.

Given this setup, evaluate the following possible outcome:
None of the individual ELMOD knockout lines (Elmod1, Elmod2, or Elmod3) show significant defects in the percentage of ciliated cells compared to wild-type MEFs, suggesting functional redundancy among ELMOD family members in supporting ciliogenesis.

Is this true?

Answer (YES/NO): NO